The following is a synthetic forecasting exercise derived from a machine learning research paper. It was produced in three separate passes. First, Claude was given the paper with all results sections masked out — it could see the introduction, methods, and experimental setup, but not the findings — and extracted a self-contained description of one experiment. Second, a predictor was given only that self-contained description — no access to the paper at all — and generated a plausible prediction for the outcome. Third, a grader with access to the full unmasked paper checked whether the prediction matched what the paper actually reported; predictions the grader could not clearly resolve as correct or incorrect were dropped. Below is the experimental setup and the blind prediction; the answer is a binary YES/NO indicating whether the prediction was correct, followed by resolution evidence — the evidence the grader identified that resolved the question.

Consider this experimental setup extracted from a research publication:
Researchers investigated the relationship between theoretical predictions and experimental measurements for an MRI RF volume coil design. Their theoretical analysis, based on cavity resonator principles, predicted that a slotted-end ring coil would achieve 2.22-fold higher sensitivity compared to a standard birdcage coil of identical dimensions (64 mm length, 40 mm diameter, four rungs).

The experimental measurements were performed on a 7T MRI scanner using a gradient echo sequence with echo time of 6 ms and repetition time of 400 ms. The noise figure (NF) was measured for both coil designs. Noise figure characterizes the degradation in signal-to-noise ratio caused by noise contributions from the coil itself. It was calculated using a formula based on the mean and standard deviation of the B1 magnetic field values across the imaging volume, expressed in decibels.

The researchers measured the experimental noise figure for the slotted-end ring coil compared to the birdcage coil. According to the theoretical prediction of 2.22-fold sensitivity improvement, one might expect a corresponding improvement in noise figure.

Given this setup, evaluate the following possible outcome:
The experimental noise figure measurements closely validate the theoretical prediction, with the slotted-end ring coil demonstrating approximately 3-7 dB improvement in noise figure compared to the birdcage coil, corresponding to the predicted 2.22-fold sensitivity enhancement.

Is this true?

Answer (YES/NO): NO